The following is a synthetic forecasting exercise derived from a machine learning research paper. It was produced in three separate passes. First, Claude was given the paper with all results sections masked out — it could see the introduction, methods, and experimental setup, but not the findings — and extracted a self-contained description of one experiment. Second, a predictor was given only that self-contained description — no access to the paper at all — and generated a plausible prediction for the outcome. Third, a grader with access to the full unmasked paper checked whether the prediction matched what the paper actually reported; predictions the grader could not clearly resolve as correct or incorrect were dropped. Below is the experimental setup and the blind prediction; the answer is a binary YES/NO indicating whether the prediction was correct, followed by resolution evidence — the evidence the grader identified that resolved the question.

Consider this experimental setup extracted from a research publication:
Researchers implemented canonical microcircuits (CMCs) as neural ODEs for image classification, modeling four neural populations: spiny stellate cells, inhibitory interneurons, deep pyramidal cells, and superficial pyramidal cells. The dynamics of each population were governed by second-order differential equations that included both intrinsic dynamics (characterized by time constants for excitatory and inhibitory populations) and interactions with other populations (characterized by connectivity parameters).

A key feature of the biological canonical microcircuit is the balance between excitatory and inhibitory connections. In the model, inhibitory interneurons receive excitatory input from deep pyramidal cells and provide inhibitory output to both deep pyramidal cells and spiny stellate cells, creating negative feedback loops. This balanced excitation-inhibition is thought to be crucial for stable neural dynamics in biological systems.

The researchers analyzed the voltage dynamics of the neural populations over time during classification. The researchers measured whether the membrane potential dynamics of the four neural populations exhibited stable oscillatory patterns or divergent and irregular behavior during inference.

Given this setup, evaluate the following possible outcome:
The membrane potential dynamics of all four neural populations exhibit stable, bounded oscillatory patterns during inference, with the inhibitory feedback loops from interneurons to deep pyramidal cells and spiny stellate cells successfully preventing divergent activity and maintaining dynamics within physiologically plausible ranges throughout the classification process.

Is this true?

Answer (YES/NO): NO